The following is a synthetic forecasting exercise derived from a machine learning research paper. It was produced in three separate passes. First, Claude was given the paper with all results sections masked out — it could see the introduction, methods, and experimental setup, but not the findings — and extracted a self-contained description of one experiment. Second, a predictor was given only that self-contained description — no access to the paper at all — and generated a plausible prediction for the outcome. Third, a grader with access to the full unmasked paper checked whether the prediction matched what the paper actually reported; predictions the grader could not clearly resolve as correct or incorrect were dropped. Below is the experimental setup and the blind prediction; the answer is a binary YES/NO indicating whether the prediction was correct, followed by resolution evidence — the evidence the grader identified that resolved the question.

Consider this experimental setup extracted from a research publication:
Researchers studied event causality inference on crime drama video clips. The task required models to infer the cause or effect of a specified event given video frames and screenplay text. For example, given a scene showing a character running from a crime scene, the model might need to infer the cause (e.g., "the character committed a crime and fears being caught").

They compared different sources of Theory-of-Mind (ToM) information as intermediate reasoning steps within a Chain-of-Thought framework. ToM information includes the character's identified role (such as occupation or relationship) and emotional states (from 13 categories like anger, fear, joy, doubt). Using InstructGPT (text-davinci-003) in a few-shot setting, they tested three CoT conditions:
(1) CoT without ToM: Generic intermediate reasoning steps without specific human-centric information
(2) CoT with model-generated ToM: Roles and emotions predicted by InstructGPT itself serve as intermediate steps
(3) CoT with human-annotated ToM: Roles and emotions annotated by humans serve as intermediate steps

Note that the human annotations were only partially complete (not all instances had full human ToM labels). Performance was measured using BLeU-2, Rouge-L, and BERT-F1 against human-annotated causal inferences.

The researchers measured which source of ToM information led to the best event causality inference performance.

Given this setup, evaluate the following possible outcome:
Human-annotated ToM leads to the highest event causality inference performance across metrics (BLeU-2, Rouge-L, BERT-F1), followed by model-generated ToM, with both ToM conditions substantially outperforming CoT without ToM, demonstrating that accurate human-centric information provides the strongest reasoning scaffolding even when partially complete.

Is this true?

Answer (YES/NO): NO